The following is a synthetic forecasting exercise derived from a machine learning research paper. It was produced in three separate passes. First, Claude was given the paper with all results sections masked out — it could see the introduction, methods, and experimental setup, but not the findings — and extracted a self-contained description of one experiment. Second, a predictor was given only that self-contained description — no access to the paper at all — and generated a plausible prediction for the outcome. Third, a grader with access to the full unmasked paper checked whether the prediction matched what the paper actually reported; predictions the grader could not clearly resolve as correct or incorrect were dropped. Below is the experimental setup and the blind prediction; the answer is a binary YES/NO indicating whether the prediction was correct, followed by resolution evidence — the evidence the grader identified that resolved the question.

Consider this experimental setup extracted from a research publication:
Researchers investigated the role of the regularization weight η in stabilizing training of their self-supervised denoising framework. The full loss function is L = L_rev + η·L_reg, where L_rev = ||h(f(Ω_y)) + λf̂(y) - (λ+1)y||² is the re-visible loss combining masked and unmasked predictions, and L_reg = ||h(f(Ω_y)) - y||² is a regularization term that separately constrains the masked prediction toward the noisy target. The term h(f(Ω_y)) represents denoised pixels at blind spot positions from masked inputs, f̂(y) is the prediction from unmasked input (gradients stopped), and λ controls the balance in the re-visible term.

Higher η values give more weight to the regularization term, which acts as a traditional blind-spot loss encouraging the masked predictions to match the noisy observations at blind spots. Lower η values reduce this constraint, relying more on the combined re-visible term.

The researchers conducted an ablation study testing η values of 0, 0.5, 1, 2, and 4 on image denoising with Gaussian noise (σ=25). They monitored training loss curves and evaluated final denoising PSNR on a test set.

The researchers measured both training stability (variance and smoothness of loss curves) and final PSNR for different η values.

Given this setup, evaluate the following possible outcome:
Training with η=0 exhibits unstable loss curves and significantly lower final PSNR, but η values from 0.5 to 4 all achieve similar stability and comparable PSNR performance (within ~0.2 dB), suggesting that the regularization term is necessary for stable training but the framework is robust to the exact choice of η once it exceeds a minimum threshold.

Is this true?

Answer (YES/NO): NO